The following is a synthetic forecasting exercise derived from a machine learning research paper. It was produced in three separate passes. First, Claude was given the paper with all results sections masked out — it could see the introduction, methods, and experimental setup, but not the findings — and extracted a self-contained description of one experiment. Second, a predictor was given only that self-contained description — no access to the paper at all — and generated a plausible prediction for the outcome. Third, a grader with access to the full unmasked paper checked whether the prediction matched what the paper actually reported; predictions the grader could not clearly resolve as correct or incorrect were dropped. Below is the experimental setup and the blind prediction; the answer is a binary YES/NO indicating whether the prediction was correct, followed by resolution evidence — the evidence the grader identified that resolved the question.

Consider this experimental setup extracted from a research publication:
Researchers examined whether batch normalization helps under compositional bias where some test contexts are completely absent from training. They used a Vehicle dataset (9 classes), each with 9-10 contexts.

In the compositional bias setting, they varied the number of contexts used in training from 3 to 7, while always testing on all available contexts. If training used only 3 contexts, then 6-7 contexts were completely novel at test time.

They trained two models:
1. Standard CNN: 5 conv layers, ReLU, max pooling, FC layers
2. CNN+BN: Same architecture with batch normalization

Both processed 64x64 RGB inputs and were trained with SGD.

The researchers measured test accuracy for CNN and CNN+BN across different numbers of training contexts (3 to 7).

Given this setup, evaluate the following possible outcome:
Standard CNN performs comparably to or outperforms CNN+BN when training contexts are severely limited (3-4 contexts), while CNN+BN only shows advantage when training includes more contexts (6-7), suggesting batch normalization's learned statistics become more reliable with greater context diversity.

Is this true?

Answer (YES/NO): NO